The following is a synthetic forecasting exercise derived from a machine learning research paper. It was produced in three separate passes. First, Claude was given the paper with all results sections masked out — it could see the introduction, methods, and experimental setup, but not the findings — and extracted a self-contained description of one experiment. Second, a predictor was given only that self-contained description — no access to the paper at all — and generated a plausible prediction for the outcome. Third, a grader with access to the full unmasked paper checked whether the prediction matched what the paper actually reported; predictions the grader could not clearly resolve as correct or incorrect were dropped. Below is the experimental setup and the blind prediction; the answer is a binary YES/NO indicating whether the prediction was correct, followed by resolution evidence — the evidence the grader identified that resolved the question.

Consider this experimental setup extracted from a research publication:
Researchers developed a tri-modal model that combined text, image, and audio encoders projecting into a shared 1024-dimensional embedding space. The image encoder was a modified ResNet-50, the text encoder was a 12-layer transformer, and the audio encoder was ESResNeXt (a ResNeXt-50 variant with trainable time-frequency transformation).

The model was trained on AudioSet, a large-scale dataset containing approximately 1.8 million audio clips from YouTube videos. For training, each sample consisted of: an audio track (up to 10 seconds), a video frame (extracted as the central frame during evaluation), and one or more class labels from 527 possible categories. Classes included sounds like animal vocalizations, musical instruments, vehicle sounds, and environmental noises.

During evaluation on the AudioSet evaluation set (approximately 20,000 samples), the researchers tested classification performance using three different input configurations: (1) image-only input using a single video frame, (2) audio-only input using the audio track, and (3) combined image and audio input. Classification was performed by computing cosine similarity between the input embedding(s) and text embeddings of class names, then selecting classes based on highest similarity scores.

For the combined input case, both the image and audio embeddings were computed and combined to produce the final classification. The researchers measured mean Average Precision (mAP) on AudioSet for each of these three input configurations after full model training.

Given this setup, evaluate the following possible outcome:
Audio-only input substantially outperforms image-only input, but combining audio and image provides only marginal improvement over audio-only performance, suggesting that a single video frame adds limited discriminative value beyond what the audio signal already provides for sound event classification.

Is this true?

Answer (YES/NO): NO